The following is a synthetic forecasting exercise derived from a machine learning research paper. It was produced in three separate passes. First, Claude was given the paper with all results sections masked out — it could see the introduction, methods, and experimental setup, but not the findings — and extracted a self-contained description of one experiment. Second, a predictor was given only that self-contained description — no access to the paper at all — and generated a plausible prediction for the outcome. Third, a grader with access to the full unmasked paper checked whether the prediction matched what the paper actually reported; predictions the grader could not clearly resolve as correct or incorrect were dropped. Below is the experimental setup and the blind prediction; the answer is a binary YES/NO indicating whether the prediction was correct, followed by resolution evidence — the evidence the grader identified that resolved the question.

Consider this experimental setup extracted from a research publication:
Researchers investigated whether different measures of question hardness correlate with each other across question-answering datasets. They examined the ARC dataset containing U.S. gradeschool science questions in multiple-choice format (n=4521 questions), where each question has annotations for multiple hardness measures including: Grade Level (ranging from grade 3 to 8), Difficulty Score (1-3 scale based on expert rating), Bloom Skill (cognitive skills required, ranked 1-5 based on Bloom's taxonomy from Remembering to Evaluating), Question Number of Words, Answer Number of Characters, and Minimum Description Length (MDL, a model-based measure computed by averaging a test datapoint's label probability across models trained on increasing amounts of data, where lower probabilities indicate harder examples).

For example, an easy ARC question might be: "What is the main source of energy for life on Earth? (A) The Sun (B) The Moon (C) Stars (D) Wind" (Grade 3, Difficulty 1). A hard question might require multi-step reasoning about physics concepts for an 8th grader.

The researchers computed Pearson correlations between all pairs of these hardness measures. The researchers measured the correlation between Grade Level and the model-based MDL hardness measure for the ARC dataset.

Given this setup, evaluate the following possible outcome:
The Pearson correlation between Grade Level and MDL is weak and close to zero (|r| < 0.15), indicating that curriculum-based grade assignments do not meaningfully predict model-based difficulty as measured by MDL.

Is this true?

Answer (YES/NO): YES